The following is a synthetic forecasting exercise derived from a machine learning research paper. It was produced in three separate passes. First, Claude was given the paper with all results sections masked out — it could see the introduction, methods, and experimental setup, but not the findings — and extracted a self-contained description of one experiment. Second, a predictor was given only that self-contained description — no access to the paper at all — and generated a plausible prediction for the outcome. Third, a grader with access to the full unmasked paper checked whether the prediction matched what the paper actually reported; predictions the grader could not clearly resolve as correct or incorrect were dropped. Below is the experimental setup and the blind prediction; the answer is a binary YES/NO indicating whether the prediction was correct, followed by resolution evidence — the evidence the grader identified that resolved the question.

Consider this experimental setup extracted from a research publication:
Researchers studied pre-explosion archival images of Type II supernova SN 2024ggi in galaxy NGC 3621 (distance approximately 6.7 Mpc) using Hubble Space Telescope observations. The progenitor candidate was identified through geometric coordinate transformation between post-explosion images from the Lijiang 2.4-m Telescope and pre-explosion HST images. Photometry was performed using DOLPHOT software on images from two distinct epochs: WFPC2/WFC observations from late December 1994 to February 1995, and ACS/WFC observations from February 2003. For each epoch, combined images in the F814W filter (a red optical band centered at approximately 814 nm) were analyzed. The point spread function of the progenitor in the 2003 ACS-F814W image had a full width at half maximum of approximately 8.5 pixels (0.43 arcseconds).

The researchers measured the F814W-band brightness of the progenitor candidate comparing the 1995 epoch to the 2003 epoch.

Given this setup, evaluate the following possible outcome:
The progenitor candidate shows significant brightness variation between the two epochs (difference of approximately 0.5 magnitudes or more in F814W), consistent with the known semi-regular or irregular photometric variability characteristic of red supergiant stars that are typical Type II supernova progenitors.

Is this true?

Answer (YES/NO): YES